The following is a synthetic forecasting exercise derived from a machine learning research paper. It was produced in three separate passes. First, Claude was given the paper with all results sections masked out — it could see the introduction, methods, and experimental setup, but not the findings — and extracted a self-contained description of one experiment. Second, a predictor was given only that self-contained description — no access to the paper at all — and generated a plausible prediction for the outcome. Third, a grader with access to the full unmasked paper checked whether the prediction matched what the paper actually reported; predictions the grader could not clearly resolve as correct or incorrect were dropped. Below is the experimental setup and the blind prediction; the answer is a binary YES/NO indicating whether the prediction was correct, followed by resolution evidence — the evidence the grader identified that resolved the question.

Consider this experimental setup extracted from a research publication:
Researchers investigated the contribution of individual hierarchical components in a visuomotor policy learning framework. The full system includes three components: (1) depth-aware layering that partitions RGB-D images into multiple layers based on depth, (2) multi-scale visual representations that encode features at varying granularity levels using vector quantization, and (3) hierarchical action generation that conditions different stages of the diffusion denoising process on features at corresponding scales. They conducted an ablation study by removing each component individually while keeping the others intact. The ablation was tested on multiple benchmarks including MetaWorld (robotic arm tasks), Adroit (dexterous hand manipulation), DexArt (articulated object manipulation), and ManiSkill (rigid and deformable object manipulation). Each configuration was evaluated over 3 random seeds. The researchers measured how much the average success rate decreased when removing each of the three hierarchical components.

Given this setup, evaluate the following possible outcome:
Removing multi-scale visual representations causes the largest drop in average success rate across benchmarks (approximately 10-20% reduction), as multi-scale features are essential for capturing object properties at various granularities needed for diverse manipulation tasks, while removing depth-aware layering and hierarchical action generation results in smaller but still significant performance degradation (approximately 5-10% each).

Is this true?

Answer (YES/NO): NO